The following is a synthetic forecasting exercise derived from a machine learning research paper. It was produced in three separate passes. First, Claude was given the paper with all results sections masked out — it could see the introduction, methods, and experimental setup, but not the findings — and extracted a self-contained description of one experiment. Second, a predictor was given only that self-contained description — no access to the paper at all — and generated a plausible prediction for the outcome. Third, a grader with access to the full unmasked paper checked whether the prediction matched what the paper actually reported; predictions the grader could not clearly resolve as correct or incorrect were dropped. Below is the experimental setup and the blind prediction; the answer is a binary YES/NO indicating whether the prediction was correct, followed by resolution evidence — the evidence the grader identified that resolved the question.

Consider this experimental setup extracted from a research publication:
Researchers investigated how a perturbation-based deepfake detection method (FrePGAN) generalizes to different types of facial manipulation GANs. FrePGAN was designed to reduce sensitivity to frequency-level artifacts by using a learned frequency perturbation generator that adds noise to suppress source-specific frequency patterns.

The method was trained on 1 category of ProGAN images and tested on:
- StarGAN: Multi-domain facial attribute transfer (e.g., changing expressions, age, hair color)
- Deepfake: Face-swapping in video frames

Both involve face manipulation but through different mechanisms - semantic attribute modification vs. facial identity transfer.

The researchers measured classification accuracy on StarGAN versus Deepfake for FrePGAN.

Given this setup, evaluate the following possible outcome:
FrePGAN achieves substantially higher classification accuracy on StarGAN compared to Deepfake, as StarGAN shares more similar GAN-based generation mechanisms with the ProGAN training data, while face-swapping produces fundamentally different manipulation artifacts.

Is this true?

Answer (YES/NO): YES